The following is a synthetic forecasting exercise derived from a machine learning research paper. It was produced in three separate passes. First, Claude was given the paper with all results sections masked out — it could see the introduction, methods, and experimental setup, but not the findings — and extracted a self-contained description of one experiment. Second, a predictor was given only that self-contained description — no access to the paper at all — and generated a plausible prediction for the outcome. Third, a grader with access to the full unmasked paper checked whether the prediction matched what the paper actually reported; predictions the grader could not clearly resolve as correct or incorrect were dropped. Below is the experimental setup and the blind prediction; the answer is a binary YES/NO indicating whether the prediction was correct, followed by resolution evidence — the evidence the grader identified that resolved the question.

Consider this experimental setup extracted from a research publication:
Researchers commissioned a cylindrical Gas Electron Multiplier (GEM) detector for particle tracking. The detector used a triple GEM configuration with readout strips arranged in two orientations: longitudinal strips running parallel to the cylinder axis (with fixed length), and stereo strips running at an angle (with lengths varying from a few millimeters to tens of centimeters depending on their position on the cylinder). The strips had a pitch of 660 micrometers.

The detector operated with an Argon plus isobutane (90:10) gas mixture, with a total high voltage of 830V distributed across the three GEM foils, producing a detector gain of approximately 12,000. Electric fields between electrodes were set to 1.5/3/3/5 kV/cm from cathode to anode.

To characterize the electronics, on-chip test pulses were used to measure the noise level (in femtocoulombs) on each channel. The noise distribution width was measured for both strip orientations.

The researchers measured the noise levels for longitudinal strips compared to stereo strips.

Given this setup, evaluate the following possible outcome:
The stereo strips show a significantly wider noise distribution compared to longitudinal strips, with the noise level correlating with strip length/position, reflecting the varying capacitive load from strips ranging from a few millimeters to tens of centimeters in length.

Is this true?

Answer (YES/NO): YES